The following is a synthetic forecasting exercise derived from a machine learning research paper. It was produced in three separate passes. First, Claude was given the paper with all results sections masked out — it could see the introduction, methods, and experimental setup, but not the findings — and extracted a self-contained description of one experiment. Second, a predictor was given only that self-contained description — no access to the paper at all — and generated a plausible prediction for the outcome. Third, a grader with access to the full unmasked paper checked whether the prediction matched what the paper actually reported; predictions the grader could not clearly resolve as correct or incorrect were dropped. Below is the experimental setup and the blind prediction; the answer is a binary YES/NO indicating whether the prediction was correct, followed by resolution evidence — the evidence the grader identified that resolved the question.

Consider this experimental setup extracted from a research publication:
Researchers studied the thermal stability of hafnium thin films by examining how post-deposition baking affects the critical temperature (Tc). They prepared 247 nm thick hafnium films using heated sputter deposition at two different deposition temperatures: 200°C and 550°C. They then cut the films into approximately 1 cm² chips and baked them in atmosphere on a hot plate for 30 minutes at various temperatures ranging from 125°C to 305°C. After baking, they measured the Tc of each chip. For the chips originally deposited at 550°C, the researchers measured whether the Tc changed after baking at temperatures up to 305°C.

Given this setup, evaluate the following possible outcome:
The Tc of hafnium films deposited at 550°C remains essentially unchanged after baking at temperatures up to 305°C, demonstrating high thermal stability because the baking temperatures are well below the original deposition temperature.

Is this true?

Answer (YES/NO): YES